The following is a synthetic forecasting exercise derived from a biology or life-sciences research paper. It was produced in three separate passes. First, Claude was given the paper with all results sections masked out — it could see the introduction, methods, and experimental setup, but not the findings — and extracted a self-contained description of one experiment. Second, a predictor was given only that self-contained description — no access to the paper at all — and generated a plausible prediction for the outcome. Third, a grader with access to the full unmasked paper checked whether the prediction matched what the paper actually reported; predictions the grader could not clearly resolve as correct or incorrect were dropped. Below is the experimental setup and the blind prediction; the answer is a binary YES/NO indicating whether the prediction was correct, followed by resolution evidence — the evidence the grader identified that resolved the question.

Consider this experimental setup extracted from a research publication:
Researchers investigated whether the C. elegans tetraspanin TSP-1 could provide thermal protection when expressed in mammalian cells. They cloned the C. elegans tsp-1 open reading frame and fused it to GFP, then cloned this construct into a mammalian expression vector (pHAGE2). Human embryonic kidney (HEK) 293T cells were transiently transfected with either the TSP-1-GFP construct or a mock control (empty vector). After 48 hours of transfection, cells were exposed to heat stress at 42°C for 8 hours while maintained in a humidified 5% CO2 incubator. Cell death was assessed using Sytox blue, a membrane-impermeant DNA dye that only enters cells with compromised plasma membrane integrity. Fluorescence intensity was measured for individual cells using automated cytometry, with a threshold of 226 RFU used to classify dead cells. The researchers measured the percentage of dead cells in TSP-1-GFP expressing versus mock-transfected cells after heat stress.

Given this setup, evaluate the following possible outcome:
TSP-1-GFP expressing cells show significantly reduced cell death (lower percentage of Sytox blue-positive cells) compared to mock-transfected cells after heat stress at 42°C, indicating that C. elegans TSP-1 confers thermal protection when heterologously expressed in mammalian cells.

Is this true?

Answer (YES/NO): YES